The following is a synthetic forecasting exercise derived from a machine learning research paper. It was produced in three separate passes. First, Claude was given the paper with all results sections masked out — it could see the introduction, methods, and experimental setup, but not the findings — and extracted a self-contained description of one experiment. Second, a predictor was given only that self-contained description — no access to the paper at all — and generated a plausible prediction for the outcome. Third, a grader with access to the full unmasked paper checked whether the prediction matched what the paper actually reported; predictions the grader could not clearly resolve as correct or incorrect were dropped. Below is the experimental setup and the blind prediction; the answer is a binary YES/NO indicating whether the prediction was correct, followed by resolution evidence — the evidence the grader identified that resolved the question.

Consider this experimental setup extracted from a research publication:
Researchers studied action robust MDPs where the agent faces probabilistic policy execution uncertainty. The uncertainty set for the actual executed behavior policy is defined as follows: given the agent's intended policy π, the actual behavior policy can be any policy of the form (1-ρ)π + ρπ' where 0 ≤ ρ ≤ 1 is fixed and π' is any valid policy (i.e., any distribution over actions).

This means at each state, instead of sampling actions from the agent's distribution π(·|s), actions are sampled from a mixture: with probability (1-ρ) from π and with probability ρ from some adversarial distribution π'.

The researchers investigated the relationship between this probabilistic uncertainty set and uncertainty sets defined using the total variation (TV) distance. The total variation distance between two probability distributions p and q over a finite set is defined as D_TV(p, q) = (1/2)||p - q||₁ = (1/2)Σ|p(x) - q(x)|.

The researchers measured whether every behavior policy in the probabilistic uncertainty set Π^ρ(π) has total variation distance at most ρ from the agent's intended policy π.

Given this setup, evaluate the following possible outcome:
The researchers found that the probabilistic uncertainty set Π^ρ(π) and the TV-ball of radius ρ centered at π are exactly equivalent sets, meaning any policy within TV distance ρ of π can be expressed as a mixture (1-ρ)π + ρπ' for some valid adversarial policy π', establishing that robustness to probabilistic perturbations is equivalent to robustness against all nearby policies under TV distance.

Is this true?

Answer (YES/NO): NO